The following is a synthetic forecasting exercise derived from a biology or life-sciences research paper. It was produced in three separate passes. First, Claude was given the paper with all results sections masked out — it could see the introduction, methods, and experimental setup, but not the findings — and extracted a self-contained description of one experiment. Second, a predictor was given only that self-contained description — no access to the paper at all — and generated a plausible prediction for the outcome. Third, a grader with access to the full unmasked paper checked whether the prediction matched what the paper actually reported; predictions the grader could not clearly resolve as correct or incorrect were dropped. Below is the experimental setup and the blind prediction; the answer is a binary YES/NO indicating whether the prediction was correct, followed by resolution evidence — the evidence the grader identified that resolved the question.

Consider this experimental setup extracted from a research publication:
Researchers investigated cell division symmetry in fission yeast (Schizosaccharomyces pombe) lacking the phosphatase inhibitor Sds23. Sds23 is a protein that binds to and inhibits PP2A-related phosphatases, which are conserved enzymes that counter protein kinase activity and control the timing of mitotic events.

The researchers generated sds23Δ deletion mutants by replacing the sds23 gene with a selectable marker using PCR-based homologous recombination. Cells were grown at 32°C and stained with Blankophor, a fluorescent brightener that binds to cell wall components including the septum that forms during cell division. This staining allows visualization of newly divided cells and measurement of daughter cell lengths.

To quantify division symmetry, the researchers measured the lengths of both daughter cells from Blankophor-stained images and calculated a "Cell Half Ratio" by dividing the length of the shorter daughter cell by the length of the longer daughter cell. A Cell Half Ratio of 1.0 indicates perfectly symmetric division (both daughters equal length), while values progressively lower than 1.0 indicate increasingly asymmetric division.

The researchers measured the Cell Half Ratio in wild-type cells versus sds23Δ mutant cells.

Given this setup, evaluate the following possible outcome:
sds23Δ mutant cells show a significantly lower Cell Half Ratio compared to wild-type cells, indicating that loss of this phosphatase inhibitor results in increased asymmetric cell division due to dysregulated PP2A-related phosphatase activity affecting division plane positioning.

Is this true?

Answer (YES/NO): YES